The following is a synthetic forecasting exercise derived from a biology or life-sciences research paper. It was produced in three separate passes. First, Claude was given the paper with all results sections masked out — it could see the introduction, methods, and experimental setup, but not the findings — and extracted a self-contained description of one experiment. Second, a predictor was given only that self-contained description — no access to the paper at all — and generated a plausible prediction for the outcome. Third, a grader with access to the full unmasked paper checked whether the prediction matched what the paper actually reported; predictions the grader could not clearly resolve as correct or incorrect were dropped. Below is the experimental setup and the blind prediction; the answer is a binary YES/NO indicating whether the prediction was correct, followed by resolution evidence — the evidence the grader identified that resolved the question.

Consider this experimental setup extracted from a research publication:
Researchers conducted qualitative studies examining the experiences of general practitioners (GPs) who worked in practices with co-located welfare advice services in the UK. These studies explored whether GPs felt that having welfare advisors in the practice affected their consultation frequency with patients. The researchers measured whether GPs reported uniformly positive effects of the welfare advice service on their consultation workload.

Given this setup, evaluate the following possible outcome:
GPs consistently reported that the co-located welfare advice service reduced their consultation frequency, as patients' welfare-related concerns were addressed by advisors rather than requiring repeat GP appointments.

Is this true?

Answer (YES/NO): NO